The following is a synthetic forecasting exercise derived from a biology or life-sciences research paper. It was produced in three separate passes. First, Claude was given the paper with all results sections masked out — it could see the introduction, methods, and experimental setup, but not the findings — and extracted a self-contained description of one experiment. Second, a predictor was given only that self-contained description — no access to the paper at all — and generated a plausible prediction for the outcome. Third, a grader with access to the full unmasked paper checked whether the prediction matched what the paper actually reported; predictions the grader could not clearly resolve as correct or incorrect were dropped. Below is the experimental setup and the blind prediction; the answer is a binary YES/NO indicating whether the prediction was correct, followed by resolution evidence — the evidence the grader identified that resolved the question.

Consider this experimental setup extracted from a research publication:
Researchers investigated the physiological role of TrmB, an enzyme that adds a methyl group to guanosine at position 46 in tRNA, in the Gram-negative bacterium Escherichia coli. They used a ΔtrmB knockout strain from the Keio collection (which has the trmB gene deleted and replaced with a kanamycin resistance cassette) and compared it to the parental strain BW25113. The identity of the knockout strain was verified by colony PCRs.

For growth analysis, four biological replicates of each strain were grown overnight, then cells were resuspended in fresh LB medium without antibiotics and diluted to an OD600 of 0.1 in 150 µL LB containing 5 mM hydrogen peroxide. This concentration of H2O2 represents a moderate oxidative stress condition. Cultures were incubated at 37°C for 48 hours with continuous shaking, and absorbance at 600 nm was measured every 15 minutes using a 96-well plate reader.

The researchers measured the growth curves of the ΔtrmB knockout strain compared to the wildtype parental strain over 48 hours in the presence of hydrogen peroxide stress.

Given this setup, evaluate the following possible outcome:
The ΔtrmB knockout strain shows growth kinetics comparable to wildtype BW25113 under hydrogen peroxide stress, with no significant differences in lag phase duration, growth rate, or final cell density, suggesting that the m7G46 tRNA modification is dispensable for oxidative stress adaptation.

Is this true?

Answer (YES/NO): NO